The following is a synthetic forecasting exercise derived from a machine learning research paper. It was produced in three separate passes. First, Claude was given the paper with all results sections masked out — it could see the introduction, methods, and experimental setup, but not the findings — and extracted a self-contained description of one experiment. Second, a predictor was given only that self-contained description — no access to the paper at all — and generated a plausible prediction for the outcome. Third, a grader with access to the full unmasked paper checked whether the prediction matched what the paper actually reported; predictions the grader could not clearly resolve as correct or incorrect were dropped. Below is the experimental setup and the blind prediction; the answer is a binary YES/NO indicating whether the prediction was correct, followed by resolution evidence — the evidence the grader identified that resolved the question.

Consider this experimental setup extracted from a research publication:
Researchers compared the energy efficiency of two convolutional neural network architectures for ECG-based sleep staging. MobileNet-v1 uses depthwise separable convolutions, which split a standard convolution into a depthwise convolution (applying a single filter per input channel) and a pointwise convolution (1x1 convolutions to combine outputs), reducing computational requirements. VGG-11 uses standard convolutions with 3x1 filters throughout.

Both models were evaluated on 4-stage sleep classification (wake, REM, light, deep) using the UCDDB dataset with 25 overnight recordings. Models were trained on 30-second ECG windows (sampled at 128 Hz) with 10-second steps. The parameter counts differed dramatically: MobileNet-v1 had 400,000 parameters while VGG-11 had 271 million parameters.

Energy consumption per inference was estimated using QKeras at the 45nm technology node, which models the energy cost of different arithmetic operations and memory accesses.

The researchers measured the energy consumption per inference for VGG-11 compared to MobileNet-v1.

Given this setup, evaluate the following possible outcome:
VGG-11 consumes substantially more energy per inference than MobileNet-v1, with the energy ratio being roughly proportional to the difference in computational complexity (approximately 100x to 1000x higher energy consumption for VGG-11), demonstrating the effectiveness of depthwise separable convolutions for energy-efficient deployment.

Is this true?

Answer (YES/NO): NO